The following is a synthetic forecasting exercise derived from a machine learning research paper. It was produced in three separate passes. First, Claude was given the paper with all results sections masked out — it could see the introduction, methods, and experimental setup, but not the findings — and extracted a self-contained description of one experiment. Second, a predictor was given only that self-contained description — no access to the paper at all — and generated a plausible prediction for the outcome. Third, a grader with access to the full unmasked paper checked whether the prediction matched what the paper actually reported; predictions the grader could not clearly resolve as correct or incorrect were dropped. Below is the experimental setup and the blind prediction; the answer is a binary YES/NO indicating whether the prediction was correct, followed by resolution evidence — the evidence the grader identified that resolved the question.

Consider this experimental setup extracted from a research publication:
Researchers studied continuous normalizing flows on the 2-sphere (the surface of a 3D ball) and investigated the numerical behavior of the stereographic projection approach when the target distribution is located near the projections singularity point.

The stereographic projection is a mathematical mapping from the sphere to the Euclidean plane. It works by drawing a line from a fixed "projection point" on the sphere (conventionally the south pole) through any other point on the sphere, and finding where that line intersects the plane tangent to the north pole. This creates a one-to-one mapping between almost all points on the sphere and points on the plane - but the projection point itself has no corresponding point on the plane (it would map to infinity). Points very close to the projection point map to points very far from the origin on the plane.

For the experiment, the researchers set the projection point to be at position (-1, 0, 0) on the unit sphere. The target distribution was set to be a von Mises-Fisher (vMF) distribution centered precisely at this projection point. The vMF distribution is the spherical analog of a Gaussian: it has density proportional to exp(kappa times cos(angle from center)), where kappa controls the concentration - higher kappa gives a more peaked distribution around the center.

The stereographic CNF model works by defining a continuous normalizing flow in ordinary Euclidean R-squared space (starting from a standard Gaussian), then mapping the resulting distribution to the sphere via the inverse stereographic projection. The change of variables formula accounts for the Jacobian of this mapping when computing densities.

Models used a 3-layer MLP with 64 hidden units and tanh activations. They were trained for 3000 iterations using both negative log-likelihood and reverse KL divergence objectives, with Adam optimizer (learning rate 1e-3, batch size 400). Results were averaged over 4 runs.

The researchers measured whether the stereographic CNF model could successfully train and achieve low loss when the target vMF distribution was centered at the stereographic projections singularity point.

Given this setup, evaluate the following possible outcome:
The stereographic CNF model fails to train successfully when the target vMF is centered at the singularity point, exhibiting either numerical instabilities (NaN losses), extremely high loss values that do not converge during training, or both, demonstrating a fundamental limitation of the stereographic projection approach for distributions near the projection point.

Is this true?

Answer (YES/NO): NO